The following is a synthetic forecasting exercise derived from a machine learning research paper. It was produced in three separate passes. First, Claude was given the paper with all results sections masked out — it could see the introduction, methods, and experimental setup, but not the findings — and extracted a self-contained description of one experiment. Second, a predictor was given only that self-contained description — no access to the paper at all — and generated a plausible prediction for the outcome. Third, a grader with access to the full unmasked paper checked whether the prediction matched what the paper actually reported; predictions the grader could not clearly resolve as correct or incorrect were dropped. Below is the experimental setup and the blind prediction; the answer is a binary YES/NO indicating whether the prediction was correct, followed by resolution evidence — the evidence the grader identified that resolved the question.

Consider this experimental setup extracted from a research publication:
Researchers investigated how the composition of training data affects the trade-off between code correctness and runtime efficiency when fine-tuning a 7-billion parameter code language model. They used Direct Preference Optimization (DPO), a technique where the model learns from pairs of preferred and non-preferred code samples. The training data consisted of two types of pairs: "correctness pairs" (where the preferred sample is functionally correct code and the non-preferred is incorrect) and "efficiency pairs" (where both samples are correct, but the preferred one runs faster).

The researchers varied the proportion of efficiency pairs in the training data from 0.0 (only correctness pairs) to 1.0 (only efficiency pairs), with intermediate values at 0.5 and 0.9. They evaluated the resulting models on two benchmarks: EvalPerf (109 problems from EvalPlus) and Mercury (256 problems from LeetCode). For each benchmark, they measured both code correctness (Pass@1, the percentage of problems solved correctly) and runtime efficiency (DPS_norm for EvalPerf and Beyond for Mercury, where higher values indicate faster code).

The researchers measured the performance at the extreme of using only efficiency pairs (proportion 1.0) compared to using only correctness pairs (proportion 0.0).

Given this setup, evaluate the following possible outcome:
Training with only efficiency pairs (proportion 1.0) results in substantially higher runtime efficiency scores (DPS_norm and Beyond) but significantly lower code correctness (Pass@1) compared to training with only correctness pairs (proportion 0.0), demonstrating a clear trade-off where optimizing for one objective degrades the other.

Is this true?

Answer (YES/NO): NO